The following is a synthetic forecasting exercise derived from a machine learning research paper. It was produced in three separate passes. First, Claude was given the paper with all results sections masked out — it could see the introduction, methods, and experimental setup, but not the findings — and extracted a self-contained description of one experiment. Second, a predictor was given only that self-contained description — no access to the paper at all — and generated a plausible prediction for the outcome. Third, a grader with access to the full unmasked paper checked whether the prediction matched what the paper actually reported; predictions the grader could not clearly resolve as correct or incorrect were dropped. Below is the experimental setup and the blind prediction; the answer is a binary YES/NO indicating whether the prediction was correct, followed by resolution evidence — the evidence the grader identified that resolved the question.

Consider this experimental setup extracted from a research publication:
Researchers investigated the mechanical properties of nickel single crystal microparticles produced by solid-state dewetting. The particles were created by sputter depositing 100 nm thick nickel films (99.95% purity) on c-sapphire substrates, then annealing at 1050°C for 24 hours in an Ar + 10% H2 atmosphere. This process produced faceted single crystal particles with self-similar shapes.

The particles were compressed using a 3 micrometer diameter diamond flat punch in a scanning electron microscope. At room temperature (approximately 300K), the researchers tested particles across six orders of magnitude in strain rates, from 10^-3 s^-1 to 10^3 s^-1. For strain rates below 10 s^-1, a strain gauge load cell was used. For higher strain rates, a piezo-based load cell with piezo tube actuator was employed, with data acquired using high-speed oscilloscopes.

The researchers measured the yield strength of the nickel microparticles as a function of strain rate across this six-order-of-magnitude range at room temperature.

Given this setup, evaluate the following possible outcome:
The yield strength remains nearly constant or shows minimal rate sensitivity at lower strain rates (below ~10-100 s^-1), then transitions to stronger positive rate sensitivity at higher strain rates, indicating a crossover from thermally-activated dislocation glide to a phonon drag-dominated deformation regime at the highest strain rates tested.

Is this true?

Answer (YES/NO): NO